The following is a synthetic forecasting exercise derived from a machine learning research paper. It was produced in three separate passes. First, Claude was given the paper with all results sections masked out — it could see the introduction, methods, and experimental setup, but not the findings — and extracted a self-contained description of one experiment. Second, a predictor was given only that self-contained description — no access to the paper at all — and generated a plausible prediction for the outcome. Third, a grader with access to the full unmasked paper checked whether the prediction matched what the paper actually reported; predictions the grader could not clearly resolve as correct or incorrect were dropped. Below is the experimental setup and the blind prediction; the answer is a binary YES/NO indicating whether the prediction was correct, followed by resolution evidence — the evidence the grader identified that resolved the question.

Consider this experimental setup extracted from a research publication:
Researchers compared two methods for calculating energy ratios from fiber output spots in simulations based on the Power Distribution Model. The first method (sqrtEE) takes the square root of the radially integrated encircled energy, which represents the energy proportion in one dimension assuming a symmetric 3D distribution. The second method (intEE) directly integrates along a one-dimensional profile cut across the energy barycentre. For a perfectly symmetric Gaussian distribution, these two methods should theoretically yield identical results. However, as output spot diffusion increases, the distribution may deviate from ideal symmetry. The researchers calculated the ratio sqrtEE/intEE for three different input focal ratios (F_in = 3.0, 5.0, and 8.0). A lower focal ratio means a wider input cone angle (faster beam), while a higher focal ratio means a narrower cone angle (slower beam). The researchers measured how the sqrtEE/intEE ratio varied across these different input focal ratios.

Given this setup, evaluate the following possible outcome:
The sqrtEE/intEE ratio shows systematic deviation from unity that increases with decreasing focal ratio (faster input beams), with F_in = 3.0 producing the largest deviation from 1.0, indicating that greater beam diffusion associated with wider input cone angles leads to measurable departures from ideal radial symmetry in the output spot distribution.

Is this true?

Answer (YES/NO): NO